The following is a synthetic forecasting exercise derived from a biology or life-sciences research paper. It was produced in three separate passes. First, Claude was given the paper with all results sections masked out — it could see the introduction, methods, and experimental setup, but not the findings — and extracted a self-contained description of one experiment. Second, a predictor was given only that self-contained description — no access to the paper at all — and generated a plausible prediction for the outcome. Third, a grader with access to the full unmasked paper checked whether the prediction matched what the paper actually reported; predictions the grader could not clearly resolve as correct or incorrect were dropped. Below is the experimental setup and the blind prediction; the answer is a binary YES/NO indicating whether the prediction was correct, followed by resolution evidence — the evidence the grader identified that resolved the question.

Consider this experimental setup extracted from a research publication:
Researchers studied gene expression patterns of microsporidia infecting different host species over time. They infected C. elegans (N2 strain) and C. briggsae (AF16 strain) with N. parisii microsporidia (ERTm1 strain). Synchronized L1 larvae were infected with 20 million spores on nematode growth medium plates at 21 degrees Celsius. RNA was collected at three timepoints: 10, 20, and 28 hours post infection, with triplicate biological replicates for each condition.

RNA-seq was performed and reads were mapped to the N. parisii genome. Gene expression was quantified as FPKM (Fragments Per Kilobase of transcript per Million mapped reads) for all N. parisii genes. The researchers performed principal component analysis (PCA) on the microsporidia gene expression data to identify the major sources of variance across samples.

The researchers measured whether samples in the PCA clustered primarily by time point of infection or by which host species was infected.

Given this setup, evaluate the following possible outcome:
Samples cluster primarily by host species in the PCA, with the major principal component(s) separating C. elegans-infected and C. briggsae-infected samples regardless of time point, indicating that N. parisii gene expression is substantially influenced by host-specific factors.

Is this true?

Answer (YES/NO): NO